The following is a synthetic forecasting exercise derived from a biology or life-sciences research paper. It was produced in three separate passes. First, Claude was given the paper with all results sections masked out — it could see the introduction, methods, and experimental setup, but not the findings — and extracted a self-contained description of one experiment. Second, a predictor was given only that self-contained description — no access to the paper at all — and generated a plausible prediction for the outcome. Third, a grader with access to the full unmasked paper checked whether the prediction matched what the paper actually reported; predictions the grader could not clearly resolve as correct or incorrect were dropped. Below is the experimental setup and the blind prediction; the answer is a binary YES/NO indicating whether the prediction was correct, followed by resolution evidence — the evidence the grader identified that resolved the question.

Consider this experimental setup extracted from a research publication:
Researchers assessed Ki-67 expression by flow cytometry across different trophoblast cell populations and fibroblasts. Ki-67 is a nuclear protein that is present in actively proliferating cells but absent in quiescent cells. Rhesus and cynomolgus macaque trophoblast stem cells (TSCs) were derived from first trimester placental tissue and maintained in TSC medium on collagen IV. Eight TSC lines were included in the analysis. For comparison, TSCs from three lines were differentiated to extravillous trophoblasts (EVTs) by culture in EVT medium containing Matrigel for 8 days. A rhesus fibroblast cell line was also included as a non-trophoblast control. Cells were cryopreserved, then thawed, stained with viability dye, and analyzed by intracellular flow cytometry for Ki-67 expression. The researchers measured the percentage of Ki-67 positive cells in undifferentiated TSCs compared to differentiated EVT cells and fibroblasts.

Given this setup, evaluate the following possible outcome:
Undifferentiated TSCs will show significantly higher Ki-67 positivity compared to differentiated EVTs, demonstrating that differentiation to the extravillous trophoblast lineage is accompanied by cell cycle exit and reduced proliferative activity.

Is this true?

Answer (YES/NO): NO